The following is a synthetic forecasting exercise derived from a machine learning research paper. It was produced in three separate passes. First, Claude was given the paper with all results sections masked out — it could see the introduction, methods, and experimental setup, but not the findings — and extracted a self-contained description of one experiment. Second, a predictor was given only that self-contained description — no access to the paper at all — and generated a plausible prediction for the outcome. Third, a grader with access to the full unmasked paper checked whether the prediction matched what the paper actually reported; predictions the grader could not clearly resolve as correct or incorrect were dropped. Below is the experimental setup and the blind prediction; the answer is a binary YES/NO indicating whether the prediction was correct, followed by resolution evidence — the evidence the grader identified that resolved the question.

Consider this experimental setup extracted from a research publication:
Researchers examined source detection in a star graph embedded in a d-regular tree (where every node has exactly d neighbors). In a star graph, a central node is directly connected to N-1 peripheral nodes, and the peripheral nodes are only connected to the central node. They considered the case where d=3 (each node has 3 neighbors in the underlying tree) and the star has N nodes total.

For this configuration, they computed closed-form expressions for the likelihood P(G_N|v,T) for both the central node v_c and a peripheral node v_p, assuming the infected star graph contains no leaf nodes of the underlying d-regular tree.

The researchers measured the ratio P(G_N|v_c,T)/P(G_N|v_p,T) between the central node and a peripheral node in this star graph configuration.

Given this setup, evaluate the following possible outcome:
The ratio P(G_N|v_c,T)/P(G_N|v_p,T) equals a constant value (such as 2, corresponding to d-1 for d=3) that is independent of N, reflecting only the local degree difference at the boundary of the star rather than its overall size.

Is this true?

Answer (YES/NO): NO